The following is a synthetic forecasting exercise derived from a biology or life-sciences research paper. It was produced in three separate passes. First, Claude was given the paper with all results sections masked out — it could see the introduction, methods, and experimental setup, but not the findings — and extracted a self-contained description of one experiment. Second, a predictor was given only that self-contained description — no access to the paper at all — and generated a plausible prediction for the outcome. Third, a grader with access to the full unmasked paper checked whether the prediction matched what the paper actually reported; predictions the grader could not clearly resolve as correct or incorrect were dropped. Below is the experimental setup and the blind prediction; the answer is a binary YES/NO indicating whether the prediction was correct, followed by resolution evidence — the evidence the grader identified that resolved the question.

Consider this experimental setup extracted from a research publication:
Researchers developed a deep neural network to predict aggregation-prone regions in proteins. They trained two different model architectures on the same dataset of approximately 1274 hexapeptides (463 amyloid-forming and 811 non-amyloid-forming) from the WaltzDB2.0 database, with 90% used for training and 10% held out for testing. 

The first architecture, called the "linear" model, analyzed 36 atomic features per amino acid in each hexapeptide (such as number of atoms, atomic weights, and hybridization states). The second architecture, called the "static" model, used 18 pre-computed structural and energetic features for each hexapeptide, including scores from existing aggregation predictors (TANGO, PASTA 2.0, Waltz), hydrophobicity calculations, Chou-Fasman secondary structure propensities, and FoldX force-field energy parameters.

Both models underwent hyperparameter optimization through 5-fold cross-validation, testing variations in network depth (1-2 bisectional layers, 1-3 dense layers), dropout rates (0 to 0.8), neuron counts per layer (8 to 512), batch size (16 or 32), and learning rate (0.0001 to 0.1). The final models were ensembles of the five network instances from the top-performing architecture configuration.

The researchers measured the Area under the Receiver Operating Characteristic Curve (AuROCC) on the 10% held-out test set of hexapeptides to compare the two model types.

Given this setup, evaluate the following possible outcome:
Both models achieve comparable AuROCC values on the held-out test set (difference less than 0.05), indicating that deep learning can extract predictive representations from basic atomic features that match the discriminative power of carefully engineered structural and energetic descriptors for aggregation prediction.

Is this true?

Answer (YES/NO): YES